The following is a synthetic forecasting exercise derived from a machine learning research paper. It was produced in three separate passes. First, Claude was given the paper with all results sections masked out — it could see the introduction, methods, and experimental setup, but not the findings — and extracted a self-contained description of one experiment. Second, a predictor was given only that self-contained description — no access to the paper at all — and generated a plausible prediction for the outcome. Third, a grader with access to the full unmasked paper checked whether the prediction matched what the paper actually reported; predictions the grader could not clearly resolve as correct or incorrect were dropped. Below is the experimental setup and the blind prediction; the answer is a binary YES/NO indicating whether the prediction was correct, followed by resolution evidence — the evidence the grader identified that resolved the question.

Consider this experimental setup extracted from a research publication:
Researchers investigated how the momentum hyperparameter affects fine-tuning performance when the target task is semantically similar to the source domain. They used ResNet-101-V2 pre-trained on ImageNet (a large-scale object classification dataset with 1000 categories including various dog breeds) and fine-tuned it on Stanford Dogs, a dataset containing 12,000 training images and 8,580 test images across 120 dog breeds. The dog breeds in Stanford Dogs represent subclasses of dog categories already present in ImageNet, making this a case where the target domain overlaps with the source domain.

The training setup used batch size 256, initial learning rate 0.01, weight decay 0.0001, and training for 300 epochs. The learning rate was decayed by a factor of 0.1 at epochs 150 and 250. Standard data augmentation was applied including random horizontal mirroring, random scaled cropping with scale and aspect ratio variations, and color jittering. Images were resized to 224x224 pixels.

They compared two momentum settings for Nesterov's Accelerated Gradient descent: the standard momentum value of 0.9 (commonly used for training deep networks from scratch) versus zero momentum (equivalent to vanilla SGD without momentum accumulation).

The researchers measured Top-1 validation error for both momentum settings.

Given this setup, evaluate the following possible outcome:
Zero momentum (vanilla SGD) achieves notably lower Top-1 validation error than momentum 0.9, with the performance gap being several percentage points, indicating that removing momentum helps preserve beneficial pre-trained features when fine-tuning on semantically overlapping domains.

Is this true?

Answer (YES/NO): YES